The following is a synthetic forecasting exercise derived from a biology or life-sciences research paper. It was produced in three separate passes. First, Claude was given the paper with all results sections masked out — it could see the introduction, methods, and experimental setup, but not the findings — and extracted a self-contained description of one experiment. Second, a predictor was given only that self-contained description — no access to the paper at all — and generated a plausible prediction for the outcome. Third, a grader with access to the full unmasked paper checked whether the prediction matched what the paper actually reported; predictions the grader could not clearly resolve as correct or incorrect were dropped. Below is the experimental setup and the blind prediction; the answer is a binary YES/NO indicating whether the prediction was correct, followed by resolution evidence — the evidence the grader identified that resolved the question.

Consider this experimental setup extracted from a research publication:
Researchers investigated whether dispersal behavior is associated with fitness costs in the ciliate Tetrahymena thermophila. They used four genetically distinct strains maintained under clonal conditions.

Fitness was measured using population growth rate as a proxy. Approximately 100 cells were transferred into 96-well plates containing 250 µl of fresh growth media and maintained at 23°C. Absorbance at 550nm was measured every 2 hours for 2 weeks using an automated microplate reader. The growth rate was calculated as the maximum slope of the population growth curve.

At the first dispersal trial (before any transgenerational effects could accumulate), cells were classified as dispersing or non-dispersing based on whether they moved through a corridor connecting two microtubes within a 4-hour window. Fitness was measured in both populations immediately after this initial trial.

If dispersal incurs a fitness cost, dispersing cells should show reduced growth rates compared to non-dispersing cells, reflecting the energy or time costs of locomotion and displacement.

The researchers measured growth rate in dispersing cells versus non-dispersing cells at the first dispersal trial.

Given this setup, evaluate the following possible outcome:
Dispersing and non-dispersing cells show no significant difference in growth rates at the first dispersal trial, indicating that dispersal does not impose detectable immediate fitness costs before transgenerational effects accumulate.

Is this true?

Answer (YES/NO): NO